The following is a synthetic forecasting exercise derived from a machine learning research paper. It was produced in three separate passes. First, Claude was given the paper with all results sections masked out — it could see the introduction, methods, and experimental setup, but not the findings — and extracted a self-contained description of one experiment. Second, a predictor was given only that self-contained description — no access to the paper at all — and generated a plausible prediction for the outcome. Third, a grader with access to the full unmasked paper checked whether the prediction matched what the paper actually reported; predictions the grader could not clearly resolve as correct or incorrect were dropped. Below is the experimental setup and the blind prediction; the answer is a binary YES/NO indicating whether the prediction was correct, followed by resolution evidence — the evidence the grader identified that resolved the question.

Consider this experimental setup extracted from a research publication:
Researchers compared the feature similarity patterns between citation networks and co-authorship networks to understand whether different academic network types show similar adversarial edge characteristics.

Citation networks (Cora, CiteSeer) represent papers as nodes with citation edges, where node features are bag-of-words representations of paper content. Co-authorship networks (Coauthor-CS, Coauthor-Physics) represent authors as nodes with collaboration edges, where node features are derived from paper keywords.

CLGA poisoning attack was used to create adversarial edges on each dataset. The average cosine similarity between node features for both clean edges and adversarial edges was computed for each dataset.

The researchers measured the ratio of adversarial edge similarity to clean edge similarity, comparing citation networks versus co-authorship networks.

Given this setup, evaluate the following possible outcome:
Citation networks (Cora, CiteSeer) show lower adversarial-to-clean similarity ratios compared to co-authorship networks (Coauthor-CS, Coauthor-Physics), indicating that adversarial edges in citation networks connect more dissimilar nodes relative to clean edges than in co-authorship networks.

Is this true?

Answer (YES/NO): NO